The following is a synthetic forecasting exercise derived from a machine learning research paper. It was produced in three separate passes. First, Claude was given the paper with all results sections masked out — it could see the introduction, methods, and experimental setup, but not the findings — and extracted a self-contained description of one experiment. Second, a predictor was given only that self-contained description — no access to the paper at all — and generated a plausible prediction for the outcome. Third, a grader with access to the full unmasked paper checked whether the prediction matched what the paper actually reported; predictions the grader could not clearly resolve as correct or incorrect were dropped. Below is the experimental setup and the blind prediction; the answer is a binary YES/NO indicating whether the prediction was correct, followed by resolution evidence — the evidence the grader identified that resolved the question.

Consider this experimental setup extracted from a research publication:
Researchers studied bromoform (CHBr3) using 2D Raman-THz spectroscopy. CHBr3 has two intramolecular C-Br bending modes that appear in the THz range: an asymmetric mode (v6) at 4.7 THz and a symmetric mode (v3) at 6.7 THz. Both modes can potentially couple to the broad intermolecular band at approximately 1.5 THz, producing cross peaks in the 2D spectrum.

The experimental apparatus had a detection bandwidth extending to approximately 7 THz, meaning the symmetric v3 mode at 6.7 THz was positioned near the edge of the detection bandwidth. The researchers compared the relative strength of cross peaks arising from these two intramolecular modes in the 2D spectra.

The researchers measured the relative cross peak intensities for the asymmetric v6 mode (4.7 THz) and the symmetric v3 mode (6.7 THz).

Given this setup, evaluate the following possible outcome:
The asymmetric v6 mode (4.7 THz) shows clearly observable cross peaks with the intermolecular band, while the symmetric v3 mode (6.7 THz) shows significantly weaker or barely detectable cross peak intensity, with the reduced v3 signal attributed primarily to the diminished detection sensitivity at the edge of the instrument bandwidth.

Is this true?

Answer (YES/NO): NO